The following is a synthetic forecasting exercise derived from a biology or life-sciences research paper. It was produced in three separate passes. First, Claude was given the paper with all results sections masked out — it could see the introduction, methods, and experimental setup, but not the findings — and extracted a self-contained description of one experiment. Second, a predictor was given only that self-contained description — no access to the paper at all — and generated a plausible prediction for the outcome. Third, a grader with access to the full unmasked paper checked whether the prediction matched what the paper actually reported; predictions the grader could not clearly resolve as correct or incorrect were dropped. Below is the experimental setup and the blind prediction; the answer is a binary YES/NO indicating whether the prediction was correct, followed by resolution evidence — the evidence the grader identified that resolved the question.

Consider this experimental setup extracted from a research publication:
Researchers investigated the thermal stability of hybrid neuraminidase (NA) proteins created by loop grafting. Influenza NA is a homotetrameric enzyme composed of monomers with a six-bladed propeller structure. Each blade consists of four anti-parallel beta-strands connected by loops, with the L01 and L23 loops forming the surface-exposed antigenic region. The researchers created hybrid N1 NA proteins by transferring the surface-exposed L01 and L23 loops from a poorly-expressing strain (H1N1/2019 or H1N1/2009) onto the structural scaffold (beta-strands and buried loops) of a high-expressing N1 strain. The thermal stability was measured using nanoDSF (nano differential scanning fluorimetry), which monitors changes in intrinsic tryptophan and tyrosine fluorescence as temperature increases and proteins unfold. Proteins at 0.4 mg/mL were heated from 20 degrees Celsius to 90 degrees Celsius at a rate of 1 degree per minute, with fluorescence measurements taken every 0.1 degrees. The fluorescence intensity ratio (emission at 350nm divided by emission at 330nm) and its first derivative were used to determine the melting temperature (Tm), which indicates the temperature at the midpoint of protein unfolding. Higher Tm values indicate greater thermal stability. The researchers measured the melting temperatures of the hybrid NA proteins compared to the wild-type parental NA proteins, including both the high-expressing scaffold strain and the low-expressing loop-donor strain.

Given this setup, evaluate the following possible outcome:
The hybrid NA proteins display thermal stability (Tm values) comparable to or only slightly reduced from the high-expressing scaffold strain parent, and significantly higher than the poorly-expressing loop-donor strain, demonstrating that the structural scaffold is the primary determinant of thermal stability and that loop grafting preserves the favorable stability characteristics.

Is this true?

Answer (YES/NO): YES